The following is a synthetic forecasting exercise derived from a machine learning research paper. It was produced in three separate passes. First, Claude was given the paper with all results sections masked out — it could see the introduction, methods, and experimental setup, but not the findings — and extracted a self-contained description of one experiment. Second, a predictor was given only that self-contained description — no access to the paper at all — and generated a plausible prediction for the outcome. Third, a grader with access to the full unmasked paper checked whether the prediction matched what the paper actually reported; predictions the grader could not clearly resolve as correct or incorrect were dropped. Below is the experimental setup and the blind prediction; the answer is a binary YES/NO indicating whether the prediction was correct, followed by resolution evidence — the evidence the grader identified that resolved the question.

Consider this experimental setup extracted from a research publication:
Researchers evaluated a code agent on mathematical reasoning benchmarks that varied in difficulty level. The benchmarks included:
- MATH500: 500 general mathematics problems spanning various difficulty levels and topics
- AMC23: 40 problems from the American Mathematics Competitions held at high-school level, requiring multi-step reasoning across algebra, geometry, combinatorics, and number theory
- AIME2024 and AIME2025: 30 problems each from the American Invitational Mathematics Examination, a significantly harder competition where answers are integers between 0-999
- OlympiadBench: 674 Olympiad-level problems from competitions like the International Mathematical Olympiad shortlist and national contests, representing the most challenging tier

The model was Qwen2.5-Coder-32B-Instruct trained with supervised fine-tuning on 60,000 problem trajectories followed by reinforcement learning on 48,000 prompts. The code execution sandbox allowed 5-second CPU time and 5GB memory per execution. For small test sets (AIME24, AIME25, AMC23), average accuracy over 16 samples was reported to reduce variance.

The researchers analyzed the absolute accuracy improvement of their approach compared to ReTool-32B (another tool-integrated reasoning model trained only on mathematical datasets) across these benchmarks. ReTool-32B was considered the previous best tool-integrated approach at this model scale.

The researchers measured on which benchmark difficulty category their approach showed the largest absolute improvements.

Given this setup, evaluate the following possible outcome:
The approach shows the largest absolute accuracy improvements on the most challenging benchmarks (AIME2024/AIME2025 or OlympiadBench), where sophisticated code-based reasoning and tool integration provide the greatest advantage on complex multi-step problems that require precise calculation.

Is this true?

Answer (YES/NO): YES